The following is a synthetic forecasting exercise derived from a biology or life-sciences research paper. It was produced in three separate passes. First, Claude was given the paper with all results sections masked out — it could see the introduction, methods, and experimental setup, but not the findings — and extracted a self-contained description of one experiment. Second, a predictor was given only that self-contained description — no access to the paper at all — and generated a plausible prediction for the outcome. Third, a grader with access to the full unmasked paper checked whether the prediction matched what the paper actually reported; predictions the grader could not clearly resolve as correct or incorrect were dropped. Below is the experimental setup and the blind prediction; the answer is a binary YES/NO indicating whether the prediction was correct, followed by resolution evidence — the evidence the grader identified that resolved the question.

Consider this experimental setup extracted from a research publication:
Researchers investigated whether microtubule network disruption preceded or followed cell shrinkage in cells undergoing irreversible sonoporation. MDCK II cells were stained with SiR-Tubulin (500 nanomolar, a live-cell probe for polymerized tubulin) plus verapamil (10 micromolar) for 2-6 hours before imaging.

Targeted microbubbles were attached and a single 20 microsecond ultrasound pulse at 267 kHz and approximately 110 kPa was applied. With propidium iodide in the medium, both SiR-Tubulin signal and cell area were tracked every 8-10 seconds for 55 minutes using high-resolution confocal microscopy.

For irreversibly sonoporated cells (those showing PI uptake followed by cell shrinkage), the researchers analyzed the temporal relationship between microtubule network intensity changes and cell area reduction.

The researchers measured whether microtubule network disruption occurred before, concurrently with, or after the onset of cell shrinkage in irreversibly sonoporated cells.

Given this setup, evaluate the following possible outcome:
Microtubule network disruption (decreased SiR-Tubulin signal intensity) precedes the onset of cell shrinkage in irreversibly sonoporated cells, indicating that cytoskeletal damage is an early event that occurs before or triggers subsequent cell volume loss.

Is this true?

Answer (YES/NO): YES